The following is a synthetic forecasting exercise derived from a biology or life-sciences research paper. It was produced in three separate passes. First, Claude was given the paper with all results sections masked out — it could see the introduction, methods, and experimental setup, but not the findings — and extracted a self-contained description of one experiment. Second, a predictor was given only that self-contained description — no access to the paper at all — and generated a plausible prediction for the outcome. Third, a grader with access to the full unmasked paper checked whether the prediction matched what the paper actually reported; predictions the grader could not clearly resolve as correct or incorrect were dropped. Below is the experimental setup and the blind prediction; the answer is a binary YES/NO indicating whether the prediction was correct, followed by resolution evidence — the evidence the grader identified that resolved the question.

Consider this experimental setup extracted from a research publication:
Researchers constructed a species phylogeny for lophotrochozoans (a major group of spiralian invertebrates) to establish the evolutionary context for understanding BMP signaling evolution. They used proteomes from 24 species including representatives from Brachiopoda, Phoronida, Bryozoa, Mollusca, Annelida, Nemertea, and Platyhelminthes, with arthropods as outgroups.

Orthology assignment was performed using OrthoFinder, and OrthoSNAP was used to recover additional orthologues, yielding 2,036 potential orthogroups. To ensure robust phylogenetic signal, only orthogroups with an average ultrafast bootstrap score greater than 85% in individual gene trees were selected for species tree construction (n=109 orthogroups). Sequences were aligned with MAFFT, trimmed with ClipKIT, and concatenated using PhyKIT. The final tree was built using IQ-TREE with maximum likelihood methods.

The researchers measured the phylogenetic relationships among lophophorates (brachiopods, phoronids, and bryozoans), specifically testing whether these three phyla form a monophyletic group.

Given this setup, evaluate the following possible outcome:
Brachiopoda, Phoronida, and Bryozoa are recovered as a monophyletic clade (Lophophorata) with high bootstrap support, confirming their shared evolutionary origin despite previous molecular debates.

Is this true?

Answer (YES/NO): YES